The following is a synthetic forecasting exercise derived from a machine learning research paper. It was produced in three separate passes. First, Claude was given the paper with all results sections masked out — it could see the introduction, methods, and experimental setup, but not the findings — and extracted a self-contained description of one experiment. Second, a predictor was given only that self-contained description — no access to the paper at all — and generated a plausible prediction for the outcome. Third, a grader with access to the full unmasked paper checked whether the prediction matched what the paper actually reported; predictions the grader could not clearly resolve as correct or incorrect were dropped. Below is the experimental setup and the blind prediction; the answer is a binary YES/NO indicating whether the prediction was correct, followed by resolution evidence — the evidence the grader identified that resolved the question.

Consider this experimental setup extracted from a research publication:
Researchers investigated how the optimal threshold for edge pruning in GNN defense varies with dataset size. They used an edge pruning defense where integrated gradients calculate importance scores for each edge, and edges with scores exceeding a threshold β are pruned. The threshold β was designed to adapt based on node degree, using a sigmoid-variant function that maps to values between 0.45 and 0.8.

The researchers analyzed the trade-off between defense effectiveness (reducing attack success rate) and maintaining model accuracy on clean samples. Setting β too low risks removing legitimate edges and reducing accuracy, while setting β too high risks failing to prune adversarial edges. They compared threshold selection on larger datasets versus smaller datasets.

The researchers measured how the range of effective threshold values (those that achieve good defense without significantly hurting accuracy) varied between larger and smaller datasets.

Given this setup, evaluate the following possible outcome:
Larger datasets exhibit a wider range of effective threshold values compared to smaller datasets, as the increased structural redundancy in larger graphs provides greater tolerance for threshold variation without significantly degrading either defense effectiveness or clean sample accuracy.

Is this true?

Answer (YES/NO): YES